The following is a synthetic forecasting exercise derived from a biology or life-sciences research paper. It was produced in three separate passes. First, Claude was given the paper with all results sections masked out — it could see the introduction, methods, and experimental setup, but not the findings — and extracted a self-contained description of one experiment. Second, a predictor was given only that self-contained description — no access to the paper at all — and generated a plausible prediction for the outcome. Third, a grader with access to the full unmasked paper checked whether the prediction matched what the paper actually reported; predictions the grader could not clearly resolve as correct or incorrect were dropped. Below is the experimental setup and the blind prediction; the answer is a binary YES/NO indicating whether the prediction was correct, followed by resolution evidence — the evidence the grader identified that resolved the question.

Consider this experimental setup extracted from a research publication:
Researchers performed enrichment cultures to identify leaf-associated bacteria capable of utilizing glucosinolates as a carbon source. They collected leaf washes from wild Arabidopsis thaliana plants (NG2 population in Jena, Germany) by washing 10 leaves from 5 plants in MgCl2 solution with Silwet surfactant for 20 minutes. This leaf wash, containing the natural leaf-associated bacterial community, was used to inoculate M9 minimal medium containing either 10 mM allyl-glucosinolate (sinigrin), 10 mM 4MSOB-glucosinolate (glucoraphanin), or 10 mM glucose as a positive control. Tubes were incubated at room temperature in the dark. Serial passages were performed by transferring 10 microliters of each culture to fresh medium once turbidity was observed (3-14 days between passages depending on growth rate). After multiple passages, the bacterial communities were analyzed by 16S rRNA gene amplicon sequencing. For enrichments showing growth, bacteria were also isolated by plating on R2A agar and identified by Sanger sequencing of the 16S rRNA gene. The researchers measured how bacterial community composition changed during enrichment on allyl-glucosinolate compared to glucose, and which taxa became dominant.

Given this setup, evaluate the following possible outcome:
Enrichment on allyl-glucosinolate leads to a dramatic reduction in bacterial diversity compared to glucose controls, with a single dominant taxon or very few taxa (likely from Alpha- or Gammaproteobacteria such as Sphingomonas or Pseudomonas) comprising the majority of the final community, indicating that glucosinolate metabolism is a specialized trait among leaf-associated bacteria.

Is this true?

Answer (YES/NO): NO